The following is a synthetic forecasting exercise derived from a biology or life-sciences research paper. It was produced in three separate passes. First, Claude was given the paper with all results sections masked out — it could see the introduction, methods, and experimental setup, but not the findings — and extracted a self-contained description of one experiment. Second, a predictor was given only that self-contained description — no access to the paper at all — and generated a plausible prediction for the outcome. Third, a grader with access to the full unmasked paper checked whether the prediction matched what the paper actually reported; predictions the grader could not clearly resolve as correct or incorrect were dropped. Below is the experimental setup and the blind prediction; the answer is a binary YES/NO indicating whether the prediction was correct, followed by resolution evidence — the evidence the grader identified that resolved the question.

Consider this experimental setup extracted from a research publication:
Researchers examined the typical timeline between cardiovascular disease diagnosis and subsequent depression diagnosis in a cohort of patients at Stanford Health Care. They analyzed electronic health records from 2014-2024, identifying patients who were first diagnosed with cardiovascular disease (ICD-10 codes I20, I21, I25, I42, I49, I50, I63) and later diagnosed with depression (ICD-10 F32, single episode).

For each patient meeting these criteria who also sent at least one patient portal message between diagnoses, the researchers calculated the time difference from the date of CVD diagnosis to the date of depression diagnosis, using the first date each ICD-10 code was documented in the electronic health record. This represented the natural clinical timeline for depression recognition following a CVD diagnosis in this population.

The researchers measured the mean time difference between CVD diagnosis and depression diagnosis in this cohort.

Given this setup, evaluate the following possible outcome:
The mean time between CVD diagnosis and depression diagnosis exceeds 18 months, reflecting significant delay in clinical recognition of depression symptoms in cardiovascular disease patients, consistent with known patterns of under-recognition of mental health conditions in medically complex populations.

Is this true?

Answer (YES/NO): YES